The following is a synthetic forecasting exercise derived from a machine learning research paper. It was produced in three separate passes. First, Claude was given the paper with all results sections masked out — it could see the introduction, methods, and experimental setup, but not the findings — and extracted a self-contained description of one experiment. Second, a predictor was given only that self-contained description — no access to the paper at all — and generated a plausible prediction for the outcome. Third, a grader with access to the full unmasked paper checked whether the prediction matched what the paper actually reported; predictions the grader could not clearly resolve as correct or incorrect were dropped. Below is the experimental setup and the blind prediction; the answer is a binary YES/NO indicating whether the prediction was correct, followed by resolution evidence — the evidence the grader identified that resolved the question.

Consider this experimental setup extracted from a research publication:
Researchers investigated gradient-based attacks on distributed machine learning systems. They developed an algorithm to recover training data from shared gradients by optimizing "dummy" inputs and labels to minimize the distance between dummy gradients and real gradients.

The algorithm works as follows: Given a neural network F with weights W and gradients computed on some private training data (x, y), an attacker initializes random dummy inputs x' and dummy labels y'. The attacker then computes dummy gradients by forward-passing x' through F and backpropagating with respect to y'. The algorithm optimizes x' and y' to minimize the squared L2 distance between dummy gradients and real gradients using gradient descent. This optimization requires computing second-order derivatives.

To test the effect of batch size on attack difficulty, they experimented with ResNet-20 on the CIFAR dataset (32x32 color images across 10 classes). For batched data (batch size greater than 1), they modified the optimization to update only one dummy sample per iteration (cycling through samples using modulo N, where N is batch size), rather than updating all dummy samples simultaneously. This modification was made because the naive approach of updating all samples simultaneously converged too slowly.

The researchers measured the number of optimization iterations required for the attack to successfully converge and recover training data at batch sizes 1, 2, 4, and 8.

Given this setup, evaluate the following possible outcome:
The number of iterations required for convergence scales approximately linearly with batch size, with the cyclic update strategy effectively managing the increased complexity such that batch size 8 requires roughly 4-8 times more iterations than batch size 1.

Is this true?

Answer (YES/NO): NO